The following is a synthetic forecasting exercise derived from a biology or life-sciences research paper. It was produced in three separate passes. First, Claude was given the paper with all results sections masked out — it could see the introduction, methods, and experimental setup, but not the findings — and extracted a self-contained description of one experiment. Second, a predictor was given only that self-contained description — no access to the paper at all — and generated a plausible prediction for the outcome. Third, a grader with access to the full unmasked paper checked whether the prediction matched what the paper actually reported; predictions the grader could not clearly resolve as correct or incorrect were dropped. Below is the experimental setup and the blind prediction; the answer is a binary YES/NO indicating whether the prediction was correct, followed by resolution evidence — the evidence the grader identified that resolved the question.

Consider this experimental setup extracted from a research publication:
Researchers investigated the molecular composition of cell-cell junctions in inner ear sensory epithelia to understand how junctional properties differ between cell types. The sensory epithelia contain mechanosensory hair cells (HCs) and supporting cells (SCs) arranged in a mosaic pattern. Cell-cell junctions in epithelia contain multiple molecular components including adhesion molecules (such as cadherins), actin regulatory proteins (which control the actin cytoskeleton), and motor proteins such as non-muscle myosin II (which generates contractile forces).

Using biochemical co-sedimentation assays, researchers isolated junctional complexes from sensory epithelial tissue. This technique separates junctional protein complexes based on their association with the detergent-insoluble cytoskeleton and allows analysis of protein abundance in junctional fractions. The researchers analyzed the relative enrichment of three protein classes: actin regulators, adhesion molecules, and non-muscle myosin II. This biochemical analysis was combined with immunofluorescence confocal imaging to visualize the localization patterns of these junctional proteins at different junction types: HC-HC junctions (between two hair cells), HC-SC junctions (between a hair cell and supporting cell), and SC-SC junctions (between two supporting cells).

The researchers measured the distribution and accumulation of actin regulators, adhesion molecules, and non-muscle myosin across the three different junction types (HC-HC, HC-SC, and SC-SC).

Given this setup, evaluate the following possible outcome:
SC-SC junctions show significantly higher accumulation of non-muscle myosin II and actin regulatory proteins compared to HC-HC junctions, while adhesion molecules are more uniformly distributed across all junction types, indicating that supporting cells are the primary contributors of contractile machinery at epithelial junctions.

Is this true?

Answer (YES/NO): NO